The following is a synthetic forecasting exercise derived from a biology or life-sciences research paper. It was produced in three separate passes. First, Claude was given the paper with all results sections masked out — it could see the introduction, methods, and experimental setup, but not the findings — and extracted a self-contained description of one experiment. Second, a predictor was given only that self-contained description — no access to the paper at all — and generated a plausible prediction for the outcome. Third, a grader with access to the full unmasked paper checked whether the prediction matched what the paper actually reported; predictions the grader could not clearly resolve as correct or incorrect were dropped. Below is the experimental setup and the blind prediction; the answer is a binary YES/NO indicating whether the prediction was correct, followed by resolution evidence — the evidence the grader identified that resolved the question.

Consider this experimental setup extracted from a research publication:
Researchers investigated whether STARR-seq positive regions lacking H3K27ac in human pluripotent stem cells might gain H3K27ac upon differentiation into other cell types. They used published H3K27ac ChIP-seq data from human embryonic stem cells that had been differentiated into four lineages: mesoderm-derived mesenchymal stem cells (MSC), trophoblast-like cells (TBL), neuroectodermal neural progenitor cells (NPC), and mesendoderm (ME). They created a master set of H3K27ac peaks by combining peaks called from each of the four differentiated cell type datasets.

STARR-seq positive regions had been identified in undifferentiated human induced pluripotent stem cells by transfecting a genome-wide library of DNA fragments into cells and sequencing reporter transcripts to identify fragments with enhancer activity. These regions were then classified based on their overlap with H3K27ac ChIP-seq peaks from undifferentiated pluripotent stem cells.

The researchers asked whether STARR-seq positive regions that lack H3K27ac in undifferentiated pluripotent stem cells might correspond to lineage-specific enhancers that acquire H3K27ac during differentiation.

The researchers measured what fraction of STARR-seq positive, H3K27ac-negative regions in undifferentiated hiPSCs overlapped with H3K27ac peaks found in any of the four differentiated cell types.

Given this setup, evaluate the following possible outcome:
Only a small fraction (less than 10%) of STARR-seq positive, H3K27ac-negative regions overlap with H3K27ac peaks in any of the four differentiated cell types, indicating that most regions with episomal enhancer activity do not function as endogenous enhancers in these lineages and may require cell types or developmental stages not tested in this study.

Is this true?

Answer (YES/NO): NO